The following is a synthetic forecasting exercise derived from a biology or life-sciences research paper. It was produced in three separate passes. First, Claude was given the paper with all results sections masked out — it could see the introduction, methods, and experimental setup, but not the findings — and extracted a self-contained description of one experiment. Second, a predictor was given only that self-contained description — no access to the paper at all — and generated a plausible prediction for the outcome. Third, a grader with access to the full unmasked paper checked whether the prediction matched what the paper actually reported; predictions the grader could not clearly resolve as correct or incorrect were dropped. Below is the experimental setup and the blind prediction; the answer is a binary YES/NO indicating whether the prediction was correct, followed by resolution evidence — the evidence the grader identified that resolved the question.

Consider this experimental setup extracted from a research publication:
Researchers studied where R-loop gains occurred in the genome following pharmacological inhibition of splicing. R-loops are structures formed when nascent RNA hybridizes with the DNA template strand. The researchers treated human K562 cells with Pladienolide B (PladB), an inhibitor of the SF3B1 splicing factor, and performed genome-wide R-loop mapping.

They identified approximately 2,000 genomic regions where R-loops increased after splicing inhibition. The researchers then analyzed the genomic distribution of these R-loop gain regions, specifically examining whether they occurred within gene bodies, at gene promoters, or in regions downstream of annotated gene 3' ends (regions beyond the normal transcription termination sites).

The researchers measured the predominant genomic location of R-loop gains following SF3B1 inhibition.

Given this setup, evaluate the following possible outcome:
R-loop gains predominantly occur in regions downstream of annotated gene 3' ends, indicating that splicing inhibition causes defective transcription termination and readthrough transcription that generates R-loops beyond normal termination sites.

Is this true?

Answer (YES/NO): YES